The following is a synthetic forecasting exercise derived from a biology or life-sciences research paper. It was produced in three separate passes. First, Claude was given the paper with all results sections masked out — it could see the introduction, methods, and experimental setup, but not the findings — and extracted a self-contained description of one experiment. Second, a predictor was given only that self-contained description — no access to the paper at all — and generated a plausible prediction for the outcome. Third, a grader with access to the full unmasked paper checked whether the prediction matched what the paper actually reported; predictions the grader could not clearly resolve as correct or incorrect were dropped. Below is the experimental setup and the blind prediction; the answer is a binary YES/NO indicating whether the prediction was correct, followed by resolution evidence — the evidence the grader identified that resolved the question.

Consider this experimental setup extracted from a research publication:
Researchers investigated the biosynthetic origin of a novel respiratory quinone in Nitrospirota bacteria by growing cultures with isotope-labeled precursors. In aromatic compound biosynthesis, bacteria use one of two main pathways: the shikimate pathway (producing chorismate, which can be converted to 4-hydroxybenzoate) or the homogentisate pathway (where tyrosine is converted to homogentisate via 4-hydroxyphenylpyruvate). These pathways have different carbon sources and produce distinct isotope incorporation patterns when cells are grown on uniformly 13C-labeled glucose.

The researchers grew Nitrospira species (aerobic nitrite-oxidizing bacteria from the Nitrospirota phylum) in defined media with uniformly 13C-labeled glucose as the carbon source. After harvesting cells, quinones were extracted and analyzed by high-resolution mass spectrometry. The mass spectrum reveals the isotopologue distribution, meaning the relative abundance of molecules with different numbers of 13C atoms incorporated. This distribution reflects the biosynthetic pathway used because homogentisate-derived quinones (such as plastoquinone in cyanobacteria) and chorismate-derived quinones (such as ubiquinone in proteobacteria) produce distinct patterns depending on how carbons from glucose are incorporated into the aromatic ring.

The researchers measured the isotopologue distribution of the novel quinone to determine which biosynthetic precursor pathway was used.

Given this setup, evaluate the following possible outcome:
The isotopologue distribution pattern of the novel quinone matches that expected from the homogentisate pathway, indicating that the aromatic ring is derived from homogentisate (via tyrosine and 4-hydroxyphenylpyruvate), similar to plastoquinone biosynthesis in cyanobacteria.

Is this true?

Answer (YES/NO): NO